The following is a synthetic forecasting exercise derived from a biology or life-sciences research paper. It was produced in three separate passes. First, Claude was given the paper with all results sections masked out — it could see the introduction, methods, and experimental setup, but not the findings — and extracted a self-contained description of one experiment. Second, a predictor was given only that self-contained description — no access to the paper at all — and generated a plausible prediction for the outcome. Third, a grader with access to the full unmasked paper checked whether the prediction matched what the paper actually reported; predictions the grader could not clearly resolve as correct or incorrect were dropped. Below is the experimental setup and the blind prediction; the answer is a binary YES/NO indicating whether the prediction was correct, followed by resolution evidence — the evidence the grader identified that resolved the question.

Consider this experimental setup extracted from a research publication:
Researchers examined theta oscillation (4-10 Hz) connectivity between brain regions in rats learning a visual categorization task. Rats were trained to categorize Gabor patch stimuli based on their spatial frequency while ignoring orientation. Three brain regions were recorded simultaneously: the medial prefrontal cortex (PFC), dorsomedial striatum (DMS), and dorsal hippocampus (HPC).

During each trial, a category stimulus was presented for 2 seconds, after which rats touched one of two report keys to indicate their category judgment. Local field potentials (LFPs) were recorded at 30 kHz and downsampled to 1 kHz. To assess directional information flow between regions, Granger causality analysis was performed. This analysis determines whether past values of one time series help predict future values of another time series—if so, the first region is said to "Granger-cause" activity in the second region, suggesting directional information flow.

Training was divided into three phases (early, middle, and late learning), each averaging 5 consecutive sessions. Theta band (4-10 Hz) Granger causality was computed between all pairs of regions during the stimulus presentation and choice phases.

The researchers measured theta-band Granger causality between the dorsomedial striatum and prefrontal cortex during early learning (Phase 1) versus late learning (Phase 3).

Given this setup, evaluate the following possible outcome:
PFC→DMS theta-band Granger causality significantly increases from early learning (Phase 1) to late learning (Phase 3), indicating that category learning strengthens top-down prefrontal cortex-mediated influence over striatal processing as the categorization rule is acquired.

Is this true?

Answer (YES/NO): NO